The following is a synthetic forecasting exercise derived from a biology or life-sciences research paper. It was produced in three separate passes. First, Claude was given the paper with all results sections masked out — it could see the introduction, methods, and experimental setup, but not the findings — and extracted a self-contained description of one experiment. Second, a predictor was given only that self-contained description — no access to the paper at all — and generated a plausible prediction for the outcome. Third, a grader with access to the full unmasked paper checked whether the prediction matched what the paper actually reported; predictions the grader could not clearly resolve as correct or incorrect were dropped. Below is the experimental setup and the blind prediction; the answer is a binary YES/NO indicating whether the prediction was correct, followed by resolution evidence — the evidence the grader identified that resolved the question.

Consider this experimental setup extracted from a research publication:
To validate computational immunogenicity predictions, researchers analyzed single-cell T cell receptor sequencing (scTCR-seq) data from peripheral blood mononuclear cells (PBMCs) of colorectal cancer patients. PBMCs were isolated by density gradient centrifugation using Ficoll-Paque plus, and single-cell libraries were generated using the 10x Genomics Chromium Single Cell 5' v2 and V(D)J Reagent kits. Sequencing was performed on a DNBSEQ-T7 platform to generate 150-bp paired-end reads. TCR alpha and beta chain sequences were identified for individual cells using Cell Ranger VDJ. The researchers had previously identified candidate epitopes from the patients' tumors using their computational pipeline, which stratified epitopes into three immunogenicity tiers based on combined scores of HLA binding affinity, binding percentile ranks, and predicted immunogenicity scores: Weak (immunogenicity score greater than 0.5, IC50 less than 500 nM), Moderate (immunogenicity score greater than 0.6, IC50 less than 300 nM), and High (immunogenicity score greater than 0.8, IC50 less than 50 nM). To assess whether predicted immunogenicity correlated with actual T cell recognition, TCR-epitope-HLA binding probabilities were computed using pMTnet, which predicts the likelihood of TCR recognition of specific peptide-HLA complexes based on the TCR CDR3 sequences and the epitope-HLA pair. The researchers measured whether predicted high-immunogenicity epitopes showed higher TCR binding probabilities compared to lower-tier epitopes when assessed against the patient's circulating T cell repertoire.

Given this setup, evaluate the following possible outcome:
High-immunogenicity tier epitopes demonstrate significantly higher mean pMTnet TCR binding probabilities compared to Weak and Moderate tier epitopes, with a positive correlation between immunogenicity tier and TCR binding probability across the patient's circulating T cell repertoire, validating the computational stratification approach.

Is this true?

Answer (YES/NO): NO